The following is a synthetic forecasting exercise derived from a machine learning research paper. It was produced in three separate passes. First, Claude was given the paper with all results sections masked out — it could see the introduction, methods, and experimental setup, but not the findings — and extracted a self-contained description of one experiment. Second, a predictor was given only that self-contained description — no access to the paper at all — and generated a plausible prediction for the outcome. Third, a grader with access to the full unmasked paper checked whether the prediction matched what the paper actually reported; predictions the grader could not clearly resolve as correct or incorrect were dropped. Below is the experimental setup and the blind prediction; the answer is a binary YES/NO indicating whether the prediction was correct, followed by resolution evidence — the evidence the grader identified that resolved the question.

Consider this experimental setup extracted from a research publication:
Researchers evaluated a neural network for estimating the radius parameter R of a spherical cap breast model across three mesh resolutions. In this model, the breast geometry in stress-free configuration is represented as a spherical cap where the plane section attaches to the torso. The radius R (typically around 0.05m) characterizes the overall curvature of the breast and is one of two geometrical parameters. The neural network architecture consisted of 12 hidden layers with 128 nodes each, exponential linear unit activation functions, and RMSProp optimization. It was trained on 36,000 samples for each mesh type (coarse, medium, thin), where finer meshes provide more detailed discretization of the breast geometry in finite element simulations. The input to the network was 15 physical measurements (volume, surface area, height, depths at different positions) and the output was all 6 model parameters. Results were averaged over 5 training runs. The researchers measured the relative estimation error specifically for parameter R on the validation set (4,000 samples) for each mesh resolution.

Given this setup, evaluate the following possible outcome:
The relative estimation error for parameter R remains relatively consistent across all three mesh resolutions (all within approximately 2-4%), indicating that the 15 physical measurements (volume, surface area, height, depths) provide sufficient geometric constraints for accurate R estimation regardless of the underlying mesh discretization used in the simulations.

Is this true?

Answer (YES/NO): NO